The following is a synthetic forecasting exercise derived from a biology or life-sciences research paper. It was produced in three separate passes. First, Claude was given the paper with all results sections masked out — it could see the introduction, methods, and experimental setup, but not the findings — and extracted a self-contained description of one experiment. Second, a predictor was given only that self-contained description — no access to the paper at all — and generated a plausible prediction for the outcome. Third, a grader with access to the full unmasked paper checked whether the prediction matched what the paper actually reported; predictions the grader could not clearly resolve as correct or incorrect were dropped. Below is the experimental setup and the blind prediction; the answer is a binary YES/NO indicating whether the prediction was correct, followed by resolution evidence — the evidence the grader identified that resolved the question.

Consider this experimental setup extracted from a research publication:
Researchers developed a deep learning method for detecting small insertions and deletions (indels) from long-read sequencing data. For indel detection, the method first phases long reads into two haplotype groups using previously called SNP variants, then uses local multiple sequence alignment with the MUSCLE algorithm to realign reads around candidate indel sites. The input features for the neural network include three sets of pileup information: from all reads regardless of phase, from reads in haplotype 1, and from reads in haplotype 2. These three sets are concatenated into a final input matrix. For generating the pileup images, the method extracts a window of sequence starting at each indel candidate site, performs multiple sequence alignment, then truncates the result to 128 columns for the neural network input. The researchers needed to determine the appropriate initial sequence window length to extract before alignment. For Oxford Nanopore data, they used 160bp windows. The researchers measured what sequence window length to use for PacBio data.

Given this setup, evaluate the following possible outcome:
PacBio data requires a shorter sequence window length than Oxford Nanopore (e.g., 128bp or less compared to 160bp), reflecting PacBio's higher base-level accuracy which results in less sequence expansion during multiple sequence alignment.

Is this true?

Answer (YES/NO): NO